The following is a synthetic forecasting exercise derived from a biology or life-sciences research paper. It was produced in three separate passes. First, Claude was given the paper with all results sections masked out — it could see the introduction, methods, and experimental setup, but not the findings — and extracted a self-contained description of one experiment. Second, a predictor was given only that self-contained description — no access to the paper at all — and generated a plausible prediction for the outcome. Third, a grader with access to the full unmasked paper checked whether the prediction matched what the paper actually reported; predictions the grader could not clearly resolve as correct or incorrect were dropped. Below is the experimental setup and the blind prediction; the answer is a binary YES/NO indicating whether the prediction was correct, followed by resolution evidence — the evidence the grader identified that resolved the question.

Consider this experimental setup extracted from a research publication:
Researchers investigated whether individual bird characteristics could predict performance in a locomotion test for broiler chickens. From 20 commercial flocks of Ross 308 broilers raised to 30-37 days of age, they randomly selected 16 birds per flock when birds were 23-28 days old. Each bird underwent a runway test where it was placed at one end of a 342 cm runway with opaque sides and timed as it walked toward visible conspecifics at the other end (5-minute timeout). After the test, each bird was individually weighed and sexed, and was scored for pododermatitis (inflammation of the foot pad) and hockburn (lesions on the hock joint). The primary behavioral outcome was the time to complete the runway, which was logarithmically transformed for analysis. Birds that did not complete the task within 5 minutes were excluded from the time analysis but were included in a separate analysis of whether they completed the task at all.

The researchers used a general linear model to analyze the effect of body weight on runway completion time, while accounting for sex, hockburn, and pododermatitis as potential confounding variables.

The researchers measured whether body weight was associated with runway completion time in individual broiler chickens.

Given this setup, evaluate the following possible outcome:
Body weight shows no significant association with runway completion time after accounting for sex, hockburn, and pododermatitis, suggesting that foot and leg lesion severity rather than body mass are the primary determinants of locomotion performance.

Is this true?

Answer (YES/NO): NO